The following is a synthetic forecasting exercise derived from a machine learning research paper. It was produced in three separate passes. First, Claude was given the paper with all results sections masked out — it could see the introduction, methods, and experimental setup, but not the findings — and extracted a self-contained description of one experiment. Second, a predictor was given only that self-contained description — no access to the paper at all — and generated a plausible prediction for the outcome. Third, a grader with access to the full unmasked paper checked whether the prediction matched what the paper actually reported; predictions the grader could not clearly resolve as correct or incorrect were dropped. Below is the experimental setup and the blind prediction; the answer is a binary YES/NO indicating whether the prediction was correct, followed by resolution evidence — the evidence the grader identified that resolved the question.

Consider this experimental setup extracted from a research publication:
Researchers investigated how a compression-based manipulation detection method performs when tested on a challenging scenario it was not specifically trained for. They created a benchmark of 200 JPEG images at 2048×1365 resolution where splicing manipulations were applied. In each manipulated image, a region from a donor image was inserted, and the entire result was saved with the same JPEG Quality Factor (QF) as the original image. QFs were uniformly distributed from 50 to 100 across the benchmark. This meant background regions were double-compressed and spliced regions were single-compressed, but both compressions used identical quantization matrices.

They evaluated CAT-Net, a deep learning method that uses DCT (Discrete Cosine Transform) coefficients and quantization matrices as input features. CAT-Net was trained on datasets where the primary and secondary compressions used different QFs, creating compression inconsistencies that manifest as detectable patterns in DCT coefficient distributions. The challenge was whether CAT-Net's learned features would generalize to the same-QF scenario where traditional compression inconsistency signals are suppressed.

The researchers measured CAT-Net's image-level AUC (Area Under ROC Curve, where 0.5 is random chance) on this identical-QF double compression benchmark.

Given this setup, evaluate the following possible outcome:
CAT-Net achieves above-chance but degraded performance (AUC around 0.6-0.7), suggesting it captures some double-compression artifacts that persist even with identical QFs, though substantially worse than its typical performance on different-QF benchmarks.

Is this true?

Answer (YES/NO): NO